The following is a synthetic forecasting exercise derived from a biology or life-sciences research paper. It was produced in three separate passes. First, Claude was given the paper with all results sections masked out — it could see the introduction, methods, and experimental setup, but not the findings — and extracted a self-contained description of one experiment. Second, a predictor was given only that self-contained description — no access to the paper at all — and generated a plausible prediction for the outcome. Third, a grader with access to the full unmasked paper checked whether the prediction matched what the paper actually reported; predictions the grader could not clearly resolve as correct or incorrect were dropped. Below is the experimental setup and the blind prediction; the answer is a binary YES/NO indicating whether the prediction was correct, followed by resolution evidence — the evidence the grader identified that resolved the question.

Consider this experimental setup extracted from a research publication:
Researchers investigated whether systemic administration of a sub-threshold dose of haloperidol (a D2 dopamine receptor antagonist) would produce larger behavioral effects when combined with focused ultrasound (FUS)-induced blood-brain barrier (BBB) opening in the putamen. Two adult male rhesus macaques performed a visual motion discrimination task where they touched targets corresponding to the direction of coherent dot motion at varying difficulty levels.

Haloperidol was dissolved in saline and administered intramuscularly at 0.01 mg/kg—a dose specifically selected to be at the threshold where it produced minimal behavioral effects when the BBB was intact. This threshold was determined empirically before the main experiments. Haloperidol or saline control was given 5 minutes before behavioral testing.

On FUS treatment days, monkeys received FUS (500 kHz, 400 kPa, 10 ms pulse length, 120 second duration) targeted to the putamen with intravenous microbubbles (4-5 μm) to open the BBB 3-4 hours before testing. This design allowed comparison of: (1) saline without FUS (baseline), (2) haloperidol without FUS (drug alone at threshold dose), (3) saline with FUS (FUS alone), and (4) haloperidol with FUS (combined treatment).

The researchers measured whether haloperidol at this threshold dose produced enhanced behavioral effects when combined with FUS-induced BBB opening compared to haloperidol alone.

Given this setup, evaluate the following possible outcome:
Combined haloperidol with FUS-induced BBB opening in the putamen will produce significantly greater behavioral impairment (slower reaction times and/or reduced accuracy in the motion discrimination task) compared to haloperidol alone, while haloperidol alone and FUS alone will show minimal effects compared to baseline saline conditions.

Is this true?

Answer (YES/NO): NO